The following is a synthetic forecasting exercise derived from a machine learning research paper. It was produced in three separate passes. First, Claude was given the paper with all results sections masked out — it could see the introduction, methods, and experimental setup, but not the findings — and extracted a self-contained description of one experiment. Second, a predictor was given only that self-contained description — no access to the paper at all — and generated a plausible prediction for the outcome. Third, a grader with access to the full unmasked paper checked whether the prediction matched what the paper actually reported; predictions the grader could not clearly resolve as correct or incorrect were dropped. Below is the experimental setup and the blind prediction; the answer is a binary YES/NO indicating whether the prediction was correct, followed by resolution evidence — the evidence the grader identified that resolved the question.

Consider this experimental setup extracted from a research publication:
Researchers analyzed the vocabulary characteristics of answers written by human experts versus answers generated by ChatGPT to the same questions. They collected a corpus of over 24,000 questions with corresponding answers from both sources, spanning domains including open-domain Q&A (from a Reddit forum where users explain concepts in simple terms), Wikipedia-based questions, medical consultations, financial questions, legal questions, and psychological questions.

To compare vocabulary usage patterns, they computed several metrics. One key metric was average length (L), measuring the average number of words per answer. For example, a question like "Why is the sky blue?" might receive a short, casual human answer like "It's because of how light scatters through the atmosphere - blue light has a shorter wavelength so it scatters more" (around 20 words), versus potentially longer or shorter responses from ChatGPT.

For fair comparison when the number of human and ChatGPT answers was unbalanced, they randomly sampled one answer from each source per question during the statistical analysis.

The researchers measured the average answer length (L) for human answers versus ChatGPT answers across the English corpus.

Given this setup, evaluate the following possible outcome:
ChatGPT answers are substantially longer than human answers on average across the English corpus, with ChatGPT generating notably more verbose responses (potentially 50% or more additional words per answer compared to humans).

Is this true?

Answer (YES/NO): YES